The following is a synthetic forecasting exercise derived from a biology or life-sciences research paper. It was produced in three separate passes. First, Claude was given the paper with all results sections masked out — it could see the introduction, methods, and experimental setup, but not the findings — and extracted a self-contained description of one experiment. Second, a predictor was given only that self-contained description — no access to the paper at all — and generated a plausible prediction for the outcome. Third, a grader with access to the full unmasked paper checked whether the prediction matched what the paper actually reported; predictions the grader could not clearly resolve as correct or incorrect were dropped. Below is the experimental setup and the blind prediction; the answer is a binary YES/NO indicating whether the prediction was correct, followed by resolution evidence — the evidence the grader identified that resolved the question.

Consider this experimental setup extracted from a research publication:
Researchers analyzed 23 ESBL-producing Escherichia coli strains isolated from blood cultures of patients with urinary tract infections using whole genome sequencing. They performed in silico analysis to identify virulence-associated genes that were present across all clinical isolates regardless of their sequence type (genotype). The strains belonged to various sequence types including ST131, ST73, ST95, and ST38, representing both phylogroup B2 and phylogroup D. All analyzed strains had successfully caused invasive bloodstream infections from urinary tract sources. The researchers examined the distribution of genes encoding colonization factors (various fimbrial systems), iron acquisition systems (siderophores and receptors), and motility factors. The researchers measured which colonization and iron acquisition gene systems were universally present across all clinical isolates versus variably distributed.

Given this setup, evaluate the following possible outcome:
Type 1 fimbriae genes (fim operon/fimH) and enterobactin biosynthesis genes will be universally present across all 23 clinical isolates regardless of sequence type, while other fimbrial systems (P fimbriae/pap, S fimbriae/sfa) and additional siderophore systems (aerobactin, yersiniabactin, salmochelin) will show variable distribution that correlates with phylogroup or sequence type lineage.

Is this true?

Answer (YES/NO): NO